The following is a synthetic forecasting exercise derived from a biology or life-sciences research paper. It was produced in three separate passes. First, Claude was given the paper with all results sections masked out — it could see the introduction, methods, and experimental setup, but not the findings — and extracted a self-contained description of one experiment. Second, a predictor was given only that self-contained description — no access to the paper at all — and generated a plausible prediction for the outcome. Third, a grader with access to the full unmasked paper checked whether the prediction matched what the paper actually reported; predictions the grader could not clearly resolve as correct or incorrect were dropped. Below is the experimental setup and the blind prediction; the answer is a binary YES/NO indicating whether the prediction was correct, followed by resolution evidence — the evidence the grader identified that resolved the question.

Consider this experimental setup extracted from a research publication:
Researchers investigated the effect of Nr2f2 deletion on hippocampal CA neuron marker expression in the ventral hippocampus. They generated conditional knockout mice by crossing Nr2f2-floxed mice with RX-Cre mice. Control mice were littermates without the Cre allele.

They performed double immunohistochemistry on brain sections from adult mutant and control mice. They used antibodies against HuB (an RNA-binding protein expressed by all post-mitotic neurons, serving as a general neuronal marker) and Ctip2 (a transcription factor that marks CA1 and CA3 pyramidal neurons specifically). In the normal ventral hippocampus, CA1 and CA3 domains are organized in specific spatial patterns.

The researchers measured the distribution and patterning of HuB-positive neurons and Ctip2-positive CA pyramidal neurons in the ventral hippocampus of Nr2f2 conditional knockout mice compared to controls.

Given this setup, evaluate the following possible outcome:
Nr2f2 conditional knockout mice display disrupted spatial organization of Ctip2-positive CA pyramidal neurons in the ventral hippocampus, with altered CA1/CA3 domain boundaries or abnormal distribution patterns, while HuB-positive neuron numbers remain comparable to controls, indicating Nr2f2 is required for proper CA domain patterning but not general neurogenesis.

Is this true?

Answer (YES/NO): NO